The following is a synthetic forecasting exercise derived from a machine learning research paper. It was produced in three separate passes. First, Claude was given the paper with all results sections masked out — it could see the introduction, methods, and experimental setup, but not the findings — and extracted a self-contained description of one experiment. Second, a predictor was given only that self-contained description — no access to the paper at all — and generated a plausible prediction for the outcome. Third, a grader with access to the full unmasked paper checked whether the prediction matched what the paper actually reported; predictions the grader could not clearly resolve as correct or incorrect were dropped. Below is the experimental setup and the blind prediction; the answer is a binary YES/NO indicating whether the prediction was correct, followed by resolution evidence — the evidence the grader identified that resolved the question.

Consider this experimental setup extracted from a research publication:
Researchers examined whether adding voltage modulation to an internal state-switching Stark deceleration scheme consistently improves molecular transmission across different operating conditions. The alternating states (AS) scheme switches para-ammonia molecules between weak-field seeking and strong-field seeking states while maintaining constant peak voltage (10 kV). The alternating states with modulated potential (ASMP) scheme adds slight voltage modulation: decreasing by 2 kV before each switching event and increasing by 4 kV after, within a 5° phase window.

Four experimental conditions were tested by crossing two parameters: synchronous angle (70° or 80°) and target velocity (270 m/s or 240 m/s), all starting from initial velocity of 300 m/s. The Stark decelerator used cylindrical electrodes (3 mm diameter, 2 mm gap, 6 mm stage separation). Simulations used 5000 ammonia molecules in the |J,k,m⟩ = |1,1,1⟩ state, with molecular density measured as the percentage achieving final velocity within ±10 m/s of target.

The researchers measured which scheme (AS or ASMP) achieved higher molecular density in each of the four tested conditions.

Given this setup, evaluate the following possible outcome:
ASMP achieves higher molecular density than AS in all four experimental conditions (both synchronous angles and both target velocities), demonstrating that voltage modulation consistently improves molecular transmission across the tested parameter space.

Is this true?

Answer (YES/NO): NO